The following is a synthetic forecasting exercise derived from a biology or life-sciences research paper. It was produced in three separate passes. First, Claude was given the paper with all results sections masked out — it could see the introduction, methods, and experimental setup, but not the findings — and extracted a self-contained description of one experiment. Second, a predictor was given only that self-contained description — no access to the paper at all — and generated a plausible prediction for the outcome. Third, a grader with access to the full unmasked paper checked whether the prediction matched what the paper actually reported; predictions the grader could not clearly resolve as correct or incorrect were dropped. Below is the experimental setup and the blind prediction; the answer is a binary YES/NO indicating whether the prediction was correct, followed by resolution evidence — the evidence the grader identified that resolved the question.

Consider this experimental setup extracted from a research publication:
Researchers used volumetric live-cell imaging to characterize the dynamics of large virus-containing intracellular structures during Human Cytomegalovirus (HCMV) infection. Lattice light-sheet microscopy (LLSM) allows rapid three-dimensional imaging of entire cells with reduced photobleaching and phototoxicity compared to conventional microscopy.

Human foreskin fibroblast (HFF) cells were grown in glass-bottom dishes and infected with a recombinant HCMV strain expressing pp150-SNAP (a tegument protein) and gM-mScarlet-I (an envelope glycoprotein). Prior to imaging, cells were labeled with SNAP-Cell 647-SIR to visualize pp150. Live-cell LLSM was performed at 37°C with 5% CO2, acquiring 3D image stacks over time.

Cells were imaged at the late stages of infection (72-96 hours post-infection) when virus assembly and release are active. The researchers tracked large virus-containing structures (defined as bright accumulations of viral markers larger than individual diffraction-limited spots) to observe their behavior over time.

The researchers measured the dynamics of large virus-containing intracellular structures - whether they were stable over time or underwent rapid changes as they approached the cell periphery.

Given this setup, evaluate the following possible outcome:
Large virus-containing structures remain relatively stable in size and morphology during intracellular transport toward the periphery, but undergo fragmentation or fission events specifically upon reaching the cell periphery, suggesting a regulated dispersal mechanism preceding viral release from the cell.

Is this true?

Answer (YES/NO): NO